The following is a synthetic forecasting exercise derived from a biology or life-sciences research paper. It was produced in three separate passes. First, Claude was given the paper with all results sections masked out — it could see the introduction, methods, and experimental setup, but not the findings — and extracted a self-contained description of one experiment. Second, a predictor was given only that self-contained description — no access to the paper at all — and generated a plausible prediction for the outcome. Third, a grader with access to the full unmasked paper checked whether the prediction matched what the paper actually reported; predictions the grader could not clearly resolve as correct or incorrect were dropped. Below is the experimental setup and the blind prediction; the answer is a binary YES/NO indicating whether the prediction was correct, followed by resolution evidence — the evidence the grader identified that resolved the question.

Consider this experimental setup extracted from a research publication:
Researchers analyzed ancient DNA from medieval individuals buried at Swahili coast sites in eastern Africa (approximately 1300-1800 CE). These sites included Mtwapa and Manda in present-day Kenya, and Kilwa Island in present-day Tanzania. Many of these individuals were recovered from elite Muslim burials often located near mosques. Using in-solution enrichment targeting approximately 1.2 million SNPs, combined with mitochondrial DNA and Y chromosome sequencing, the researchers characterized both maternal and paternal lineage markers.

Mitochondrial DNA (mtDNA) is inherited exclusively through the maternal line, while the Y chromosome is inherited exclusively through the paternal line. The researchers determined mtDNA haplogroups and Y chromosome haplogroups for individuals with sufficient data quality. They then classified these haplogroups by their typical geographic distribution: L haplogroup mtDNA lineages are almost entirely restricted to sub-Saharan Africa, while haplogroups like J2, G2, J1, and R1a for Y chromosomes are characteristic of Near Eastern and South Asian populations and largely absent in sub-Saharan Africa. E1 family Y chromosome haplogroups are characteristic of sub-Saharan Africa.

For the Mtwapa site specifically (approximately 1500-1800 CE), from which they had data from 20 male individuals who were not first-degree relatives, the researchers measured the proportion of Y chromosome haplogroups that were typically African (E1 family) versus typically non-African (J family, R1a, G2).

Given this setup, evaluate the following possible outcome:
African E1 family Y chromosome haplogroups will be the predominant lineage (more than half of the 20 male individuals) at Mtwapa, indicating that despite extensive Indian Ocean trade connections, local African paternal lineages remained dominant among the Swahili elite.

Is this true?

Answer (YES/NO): NO